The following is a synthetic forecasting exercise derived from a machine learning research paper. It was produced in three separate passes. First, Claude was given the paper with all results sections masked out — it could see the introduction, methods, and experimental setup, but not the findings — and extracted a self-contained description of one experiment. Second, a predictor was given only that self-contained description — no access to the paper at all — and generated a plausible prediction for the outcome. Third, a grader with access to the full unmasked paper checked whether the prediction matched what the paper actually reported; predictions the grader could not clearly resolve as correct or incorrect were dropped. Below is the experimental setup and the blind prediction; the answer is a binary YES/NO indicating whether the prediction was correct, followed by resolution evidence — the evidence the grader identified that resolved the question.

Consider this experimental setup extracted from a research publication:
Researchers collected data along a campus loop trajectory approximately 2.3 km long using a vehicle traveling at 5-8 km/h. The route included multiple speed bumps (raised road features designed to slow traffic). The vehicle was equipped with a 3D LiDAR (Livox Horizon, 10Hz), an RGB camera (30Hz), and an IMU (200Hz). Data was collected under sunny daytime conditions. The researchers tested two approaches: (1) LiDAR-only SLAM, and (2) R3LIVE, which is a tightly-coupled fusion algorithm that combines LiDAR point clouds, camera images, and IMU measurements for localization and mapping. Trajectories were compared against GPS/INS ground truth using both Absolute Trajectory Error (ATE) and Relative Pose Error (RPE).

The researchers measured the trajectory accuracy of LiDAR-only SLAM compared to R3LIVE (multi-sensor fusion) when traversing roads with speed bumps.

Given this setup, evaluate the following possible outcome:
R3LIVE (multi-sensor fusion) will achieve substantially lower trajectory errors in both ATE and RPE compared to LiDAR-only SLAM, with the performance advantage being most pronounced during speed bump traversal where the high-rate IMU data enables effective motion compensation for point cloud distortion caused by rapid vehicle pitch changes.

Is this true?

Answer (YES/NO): YES